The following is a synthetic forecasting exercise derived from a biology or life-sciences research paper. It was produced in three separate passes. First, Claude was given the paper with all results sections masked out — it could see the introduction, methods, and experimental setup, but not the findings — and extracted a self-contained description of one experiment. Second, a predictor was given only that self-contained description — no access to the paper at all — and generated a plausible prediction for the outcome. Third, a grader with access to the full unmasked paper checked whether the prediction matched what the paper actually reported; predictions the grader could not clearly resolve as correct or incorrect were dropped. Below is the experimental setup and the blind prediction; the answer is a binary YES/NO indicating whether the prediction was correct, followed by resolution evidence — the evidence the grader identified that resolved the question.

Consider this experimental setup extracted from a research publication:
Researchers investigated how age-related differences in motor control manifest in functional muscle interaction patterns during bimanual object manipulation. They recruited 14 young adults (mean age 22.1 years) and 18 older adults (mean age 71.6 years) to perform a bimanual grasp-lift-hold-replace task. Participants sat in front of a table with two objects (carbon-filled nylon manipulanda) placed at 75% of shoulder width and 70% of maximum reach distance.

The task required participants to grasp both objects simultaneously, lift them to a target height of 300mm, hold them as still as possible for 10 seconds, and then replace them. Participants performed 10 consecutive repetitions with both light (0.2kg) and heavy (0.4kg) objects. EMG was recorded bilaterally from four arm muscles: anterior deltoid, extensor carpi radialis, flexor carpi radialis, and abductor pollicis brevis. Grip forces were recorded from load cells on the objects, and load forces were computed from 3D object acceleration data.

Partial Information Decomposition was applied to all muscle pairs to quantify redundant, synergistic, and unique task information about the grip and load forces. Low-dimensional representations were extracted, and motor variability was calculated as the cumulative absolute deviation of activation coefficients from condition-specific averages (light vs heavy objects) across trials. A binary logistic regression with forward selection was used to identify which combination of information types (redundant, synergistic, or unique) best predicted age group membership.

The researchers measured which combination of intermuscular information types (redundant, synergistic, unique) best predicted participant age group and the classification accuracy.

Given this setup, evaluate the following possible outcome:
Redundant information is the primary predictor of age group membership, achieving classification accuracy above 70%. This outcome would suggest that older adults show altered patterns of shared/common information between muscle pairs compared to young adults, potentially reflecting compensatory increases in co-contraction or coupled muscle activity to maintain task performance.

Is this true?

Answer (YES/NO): YES